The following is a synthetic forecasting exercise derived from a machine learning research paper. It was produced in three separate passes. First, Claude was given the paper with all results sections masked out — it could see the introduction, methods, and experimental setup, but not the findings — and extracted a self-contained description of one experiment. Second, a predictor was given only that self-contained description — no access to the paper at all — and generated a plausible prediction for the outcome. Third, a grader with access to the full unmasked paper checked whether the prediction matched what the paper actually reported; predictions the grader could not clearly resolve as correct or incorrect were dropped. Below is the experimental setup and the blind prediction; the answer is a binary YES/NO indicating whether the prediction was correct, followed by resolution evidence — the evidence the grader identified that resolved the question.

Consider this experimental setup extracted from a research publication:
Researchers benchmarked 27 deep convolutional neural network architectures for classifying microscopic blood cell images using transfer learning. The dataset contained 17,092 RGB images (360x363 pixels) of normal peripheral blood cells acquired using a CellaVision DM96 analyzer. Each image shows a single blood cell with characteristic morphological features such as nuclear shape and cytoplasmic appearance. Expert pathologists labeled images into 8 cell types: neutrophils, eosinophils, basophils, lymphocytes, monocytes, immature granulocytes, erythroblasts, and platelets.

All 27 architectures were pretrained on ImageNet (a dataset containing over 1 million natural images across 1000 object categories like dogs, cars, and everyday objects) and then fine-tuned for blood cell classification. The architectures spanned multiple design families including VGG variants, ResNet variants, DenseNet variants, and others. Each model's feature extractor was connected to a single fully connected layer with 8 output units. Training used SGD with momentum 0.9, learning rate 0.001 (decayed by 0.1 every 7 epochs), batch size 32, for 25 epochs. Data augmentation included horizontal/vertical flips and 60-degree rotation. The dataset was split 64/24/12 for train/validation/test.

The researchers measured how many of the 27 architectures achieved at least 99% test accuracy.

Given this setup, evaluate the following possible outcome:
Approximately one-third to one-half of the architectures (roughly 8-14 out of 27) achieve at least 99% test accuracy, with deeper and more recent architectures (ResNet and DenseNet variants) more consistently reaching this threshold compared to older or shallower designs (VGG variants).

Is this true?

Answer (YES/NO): YES